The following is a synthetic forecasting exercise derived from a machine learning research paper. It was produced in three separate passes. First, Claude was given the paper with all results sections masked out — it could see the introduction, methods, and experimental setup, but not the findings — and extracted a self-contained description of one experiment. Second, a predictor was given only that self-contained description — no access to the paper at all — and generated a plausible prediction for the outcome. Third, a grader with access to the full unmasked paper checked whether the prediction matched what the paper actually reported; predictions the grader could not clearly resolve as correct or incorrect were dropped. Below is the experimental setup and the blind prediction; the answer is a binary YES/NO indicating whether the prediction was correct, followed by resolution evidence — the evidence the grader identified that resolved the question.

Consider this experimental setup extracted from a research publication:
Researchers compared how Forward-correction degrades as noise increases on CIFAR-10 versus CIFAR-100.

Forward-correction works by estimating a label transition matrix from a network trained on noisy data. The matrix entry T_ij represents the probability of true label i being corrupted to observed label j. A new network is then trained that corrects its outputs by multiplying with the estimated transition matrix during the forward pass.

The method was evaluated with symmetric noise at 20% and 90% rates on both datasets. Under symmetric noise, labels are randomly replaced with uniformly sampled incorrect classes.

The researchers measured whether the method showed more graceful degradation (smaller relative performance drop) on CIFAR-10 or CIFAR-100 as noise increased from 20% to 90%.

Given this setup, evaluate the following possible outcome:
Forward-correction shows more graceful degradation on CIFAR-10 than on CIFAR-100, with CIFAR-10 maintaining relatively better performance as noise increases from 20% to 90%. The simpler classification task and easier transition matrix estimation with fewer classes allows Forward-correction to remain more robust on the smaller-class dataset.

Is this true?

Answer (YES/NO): YES